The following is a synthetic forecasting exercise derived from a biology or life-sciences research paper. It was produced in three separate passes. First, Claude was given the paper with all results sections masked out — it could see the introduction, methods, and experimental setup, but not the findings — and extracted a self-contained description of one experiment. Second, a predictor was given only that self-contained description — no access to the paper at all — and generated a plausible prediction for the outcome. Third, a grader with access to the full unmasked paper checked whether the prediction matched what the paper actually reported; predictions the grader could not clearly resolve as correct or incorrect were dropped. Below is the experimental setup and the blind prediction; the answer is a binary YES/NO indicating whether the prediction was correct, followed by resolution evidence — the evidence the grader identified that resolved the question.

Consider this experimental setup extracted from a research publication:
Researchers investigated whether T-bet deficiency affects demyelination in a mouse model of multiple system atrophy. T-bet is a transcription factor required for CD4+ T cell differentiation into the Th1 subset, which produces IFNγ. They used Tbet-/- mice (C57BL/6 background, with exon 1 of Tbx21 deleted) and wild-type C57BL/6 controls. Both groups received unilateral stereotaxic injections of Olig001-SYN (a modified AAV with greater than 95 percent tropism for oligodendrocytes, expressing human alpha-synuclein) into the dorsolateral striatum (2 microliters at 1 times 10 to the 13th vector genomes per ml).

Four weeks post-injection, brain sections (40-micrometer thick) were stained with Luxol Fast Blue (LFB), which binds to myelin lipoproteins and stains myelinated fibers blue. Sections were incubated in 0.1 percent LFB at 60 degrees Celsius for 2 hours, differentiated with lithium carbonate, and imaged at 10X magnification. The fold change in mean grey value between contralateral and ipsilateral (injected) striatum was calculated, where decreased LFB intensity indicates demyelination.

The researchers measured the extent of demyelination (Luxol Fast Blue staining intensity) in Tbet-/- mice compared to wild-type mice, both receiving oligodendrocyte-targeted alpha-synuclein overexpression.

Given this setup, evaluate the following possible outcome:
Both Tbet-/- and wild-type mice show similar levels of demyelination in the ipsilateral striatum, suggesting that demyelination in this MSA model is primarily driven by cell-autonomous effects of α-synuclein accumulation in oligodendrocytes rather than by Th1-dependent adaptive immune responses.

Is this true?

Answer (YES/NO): NO